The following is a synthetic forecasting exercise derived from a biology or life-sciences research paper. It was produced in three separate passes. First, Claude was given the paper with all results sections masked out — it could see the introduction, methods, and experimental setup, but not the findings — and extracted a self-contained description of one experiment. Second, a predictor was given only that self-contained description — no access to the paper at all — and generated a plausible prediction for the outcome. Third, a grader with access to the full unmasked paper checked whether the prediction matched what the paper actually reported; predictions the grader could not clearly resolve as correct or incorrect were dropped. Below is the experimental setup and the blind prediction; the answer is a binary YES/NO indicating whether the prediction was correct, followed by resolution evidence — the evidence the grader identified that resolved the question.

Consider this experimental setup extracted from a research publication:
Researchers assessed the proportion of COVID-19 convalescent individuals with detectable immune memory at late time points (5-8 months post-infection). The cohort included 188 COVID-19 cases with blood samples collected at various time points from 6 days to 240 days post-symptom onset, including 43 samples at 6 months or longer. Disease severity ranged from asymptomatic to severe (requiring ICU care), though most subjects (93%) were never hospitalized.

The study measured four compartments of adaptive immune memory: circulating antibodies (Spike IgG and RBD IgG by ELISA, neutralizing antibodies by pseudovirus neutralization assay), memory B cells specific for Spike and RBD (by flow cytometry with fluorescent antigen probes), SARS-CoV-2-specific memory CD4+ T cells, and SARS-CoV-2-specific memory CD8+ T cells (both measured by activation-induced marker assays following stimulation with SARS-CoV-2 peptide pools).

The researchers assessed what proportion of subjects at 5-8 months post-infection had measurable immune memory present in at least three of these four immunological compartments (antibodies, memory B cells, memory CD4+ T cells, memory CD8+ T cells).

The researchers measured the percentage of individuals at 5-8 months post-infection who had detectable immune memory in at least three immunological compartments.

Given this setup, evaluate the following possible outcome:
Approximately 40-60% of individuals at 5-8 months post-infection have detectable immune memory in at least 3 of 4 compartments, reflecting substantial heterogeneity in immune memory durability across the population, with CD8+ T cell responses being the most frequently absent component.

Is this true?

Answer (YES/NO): NO